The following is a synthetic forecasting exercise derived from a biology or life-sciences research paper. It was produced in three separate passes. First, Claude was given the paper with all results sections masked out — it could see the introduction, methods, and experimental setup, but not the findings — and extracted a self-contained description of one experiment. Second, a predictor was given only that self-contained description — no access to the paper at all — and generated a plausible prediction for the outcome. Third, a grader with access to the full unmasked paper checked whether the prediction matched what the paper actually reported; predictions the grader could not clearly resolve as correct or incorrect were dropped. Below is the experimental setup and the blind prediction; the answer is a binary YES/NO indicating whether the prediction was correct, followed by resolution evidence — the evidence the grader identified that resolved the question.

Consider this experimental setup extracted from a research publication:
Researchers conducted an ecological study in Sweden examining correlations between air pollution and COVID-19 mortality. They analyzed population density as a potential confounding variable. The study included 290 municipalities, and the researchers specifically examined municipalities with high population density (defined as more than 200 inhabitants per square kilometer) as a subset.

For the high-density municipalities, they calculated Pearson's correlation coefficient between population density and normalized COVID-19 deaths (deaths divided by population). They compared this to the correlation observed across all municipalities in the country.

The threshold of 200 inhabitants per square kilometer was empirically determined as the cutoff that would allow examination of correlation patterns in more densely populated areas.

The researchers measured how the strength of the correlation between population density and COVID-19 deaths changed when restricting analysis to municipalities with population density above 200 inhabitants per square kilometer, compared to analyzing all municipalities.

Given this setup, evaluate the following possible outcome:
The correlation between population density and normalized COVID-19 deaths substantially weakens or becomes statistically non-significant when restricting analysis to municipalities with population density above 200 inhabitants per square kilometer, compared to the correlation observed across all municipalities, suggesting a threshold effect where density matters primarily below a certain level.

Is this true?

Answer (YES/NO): NO